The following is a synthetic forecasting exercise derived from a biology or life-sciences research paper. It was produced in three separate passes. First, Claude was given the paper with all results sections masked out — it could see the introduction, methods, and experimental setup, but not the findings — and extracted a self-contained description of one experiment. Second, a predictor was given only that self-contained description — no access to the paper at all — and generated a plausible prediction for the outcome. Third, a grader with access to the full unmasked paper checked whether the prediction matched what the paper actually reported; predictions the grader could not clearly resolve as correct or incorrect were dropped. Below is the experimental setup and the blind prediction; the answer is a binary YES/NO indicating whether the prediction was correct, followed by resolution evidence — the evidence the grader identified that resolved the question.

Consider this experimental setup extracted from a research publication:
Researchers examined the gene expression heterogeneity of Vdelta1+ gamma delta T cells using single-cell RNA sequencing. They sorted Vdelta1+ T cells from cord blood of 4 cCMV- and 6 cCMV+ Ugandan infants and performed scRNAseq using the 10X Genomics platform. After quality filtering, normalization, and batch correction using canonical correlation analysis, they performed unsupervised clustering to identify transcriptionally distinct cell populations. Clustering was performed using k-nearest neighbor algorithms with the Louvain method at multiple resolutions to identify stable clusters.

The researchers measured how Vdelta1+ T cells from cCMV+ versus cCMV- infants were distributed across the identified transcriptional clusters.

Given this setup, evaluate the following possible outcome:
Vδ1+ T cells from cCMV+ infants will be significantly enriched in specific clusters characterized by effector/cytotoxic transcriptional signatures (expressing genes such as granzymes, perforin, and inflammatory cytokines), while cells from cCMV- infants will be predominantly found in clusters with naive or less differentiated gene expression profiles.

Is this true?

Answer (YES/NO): YES